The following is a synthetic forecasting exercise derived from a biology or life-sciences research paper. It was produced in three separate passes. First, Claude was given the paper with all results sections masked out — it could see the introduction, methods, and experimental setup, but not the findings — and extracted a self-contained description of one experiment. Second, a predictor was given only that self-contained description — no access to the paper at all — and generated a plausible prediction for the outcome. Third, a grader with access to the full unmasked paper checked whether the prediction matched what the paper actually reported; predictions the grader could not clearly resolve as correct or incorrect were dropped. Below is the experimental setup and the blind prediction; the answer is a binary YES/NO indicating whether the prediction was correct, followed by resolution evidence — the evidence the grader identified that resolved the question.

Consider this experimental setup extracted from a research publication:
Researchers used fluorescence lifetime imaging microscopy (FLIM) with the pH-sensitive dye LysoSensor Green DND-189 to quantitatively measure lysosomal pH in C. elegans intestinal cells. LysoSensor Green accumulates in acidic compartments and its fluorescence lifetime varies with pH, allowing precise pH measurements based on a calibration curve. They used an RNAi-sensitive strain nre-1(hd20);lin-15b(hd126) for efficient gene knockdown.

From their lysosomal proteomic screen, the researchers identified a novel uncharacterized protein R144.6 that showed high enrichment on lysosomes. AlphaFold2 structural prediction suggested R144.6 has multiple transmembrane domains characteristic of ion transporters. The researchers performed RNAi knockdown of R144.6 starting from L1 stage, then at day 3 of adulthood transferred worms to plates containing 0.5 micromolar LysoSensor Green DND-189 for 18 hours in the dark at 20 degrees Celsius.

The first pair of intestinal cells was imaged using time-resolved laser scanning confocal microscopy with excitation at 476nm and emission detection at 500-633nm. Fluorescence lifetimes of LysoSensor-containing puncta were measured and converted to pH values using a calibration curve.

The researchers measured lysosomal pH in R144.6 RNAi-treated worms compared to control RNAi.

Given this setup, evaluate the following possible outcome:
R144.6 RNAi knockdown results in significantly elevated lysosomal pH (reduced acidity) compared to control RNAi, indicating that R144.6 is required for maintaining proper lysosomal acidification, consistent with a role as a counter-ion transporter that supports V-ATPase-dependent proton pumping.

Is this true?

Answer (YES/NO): YES